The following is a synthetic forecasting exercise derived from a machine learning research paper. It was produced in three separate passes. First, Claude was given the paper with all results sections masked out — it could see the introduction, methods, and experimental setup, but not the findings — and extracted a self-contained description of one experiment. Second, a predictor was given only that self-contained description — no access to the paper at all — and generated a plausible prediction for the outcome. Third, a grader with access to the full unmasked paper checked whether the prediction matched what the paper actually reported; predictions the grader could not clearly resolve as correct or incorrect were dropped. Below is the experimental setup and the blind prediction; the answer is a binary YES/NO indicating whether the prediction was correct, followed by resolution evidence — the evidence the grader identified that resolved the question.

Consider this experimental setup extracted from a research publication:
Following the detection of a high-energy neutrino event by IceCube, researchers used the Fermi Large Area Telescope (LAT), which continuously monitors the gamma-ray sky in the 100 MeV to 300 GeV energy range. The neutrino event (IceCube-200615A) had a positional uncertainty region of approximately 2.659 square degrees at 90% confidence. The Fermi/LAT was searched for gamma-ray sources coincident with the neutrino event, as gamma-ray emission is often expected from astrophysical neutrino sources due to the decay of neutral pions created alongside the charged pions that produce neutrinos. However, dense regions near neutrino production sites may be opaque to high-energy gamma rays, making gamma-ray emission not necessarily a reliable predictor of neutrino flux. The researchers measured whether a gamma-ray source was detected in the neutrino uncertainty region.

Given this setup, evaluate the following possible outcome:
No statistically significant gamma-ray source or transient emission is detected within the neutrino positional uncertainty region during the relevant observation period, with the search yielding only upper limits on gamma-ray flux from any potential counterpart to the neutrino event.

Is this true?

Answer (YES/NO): YES